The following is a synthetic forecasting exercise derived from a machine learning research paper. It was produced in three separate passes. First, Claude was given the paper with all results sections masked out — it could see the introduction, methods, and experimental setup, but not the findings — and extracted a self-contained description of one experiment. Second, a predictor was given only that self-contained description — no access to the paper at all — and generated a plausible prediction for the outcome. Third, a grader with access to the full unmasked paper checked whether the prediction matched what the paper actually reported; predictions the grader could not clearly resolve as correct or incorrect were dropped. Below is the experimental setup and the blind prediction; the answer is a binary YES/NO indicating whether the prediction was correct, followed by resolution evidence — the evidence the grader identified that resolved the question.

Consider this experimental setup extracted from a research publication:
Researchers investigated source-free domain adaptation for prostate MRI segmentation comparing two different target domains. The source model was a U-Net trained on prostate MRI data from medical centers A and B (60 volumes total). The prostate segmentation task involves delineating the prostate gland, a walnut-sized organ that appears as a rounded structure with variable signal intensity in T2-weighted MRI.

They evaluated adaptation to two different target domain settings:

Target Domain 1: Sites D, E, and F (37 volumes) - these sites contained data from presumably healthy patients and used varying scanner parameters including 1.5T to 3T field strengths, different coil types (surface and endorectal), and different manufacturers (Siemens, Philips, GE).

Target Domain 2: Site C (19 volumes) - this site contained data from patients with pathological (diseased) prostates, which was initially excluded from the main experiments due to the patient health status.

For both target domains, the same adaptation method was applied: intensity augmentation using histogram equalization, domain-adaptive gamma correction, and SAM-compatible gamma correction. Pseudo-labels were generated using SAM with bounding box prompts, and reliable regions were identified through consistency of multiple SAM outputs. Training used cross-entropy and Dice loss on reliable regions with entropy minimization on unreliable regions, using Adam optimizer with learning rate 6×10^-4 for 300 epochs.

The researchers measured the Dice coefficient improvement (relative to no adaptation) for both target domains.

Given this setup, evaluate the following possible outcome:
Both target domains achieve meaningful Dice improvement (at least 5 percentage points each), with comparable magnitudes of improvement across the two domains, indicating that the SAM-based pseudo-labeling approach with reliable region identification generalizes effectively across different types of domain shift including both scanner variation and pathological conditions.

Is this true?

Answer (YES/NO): NO